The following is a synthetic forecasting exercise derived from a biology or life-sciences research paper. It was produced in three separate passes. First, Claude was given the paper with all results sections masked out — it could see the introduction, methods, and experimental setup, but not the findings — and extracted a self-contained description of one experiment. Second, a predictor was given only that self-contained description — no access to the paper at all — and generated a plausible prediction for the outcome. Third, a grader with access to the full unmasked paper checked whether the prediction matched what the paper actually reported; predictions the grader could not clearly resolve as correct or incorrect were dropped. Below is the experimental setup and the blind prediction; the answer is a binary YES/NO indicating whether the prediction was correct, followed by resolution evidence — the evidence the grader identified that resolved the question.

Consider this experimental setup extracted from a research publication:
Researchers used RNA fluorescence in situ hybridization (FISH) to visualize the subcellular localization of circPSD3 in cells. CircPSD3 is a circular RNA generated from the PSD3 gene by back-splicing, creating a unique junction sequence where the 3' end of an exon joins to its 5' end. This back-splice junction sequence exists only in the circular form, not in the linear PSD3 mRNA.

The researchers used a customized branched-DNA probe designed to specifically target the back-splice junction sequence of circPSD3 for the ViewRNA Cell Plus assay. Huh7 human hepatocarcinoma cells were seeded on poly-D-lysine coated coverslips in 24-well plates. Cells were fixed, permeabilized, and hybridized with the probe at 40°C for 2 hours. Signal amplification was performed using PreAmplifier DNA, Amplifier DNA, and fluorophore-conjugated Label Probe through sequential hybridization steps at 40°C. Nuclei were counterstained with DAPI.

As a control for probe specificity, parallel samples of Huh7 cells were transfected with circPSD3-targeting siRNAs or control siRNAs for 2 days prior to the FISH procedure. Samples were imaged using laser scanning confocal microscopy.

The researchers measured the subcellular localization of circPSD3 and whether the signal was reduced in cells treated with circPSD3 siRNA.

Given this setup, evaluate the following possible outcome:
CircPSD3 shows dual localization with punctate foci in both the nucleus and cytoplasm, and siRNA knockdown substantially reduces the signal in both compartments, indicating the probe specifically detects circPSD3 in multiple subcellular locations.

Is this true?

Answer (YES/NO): YES